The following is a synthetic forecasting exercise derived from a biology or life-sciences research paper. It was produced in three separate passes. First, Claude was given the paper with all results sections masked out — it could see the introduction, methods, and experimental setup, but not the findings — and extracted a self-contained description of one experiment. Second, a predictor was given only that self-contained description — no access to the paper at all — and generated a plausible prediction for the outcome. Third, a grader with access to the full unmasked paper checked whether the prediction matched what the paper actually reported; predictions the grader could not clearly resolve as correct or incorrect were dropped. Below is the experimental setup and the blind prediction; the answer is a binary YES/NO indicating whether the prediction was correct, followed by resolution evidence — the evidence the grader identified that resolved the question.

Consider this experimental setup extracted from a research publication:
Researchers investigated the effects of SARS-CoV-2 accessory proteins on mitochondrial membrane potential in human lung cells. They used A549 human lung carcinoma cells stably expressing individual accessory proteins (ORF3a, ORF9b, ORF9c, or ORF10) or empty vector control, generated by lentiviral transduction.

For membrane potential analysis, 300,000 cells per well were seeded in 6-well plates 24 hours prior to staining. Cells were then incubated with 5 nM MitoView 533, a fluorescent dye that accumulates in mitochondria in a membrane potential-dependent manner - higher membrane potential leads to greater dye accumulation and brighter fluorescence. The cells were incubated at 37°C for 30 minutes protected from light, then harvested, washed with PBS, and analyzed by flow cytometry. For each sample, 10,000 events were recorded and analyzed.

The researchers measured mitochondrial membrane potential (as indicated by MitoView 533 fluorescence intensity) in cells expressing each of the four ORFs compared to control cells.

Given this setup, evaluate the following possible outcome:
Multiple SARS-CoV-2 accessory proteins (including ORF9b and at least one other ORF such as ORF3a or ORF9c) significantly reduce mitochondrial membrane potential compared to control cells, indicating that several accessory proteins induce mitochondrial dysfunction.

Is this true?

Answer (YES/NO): NO